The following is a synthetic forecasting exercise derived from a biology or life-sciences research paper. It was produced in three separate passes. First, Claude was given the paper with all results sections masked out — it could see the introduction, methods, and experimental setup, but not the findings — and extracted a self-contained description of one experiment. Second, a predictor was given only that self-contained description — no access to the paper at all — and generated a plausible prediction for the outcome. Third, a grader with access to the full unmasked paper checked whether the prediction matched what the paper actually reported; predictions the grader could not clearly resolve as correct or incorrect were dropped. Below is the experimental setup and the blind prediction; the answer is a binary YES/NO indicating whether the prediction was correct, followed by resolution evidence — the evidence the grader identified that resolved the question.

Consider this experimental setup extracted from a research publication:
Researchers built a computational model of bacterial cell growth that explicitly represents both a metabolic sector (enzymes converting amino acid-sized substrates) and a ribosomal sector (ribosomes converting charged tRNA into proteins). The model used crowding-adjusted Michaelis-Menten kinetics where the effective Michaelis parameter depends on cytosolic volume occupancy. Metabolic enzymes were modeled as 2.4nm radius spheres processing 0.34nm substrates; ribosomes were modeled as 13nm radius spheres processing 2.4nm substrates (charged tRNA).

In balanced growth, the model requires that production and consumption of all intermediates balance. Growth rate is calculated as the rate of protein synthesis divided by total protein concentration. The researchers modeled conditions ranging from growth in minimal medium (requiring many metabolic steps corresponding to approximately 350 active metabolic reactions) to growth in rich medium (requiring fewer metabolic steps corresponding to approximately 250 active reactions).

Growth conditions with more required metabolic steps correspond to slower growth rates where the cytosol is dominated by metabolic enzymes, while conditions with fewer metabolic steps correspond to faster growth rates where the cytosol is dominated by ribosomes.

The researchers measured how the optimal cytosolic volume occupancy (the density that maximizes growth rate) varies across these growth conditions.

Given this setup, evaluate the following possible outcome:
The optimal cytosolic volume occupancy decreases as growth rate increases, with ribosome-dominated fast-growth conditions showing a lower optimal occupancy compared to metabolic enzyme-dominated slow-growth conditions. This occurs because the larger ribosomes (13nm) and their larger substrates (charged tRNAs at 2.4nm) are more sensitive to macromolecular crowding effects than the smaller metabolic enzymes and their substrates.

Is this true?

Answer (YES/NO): YES